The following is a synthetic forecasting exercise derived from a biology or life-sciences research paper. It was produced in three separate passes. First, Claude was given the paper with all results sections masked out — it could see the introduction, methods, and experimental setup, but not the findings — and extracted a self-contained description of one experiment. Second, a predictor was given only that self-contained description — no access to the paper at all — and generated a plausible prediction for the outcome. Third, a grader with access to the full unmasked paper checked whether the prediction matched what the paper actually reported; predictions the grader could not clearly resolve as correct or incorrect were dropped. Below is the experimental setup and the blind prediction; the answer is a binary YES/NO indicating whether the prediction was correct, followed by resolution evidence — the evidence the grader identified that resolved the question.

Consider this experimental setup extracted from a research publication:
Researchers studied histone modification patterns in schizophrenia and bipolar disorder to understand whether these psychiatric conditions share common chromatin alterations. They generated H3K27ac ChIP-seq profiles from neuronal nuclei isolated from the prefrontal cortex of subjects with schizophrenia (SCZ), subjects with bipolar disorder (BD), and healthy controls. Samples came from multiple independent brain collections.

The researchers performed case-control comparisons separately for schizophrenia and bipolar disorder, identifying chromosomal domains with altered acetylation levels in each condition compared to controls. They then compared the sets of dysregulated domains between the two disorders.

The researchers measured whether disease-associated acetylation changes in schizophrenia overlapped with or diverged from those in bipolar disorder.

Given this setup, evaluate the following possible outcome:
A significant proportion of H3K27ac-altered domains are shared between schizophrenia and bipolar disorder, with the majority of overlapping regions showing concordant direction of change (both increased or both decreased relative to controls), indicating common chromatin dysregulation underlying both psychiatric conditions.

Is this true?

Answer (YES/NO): YES